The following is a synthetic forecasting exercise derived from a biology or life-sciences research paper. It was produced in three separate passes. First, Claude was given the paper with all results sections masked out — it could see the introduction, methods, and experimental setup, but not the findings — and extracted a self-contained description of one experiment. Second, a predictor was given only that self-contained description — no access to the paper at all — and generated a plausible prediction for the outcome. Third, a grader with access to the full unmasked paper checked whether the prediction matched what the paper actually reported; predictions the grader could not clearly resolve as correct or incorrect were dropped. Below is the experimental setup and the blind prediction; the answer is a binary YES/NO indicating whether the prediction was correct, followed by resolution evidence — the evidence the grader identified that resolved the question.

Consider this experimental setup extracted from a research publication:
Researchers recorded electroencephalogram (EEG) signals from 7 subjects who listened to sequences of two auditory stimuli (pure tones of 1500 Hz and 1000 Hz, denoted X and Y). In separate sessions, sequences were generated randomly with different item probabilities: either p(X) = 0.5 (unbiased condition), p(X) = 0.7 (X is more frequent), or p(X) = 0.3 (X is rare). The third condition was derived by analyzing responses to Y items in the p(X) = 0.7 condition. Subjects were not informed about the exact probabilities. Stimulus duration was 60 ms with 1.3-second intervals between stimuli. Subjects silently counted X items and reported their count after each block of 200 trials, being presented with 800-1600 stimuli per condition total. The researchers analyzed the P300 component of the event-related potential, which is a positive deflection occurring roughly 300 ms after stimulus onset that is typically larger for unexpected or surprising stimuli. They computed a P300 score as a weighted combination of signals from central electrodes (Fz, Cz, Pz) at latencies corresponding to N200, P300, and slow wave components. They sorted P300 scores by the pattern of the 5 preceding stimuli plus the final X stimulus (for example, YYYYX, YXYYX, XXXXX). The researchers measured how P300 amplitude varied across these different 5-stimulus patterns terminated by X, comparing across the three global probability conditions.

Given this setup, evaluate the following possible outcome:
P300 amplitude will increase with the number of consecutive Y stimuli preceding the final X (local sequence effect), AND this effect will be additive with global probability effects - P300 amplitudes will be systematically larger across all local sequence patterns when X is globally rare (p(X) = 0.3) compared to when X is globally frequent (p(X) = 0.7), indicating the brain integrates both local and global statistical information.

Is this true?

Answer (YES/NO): YES